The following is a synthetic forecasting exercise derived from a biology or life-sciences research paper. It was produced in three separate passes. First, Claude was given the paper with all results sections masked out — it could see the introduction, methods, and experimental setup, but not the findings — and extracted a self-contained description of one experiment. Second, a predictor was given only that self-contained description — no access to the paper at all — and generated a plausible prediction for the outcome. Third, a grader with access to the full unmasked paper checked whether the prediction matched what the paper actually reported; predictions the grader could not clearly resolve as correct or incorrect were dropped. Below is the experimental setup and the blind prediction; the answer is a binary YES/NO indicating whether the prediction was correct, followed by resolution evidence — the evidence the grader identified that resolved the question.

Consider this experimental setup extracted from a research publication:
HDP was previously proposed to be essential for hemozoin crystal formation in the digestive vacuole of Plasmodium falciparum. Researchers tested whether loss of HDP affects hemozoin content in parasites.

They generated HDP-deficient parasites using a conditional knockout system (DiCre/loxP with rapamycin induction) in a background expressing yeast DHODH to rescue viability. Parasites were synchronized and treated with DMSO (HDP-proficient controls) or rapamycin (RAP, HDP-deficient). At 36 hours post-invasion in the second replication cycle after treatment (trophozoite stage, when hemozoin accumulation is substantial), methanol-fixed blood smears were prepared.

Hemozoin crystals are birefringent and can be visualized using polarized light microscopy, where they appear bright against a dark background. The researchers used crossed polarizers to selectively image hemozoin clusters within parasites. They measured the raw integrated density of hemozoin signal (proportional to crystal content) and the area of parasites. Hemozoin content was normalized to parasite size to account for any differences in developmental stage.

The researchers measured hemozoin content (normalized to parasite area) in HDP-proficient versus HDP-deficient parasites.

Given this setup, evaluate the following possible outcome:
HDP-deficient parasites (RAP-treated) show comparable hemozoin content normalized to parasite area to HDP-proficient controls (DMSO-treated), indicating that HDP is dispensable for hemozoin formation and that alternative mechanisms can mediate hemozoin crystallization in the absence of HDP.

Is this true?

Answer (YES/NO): YES